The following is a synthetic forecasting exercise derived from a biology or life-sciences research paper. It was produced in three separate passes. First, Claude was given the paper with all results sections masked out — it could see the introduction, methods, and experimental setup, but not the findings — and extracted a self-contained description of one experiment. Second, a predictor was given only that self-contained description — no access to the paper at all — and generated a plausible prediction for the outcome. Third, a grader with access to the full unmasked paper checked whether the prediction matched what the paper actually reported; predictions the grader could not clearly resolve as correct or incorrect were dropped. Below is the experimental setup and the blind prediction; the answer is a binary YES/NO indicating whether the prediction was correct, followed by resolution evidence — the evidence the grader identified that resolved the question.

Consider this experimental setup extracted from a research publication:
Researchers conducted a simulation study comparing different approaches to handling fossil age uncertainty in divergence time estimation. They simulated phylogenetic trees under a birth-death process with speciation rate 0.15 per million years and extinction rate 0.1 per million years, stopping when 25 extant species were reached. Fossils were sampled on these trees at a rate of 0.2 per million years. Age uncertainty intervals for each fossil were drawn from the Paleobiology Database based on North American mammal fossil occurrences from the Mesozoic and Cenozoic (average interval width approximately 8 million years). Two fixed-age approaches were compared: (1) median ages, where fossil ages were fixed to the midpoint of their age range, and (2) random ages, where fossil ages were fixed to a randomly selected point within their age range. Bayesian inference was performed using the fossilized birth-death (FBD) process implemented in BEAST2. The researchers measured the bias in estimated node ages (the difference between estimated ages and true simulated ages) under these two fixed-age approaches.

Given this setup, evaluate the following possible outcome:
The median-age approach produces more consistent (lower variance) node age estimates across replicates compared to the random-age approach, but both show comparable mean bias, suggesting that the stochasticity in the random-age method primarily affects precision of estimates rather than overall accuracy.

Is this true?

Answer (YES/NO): NO